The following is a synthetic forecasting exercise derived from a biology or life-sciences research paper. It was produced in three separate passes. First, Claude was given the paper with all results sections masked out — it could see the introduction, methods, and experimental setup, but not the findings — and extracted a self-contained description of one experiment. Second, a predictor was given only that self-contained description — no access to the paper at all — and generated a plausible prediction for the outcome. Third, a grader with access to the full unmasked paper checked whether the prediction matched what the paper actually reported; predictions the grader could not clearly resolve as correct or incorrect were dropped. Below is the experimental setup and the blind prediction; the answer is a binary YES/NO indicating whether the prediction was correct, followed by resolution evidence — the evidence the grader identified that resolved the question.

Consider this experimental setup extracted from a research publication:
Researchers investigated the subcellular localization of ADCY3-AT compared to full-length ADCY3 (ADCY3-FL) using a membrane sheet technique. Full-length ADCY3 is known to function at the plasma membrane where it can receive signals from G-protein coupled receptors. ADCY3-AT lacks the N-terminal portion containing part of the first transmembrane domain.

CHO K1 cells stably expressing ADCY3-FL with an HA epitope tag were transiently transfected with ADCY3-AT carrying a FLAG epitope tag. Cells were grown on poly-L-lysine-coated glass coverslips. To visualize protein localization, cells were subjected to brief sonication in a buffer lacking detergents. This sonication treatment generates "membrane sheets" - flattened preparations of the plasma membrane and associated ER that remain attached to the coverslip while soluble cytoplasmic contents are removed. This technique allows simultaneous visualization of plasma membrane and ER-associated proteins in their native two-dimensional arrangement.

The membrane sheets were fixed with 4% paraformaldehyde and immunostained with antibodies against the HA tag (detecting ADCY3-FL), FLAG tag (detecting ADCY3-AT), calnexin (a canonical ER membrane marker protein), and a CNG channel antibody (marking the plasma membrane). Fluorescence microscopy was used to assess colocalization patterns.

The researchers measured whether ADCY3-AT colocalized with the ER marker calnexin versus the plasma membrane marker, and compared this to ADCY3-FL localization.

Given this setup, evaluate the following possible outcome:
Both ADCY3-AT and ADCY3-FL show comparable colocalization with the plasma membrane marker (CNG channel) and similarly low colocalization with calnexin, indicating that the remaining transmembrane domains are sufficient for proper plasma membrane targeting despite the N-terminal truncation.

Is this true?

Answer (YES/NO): NO